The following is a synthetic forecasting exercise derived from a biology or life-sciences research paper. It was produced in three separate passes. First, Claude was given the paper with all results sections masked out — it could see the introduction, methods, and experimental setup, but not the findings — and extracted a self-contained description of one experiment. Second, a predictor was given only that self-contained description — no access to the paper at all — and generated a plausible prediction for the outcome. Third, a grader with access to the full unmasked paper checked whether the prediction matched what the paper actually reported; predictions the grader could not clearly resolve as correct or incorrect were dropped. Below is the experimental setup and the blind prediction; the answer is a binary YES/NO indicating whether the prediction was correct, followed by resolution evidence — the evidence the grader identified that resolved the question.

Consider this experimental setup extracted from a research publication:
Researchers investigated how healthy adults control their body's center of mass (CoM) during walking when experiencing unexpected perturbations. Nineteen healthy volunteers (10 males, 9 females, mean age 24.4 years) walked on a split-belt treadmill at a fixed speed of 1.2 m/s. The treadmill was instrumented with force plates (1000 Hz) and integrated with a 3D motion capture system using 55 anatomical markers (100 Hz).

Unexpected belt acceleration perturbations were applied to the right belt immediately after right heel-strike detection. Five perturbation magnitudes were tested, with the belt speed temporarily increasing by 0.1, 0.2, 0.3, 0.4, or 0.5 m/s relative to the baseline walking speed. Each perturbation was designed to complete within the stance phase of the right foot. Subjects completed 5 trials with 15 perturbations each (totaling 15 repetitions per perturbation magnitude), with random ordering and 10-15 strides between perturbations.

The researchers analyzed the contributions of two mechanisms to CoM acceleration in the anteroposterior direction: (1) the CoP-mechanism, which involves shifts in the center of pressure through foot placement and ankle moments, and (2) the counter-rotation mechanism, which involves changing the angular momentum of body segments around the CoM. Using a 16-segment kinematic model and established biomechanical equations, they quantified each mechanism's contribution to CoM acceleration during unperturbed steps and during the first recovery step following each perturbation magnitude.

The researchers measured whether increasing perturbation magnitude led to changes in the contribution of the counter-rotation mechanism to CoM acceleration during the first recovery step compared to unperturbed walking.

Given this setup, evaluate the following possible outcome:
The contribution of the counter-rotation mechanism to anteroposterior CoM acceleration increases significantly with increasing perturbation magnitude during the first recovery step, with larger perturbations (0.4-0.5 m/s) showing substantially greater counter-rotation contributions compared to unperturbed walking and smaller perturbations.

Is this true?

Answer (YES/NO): NO